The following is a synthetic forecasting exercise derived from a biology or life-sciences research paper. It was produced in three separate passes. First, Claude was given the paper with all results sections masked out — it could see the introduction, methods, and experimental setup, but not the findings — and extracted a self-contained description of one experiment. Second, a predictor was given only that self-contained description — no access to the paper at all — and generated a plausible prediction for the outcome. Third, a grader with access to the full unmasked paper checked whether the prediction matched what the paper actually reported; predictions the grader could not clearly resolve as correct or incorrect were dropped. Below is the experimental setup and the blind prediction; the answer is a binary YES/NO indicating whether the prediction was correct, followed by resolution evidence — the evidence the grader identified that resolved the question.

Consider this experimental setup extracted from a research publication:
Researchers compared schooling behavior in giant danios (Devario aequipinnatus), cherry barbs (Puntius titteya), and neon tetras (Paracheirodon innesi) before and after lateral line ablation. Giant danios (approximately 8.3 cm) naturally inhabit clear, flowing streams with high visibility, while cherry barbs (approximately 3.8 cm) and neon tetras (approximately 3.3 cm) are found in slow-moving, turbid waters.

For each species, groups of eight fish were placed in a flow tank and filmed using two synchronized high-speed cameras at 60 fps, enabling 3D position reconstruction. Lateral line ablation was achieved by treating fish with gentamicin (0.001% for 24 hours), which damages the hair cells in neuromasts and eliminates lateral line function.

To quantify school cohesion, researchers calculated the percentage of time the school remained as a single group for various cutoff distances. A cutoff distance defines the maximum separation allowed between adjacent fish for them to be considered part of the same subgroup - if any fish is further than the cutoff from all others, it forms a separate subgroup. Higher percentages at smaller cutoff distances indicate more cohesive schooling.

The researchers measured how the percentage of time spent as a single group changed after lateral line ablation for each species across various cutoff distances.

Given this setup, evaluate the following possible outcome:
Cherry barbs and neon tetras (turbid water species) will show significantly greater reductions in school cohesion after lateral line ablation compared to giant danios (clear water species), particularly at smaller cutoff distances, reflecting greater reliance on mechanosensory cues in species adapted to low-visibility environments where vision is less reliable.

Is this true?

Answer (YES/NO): NO